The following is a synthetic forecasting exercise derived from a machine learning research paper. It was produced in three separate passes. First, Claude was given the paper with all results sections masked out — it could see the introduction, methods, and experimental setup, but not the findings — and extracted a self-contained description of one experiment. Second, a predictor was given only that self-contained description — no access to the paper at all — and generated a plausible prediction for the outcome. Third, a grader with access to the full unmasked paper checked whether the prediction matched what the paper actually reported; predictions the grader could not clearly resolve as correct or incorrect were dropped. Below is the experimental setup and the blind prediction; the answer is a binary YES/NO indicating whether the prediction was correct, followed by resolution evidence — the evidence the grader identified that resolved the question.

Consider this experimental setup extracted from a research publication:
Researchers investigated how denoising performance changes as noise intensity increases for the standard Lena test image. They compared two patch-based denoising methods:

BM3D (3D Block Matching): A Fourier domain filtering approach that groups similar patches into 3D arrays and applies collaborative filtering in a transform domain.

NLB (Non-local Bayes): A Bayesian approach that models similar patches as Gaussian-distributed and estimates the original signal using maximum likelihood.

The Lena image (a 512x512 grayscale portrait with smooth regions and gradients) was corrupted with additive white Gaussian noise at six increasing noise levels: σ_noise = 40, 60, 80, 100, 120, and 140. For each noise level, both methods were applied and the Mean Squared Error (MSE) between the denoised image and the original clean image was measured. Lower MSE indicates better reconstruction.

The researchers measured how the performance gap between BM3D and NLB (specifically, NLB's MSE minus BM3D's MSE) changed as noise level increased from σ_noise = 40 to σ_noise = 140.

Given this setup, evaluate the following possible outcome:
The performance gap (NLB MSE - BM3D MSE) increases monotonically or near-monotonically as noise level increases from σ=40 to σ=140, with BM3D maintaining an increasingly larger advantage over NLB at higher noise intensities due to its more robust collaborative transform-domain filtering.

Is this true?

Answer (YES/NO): YES